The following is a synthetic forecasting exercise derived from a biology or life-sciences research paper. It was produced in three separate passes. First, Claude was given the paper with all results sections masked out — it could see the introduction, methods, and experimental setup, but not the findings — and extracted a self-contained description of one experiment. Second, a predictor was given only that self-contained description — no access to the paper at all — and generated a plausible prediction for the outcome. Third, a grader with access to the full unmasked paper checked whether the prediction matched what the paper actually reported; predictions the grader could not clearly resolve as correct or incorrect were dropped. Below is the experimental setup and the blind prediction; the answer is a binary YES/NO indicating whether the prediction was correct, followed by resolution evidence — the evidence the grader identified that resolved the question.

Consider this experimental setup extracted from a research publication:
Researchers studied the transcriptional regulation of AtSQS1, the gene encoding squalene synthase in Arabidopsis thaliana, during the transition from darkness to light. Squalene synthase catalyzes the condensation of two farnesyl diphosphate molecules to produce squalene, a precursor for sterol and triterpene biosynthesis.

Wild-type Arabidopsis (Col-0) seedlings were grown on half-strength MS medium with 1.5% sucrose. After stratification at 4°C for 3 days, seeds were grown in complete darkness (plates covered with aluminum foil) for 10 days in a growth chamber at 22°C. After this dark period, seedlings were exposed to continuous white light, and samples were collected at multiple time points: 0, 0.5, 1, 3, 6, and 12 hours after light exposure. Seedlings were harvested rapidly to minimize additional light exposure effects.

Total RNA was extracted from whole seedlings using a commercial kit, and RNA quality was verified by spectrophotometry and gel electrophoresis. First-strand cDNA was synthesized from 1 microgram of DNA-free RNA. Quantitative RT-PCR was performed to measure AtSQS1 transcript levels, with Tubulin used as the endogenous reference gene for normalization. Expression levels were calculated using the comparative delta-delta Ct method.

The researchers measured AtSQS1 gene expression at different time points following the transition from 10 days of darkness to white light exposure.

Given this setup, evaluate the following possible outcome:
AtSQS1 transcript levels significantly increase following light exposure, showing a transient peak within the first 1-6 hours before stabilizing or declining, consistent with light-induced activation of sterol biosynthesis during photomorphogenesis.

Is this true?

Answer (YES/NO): NO